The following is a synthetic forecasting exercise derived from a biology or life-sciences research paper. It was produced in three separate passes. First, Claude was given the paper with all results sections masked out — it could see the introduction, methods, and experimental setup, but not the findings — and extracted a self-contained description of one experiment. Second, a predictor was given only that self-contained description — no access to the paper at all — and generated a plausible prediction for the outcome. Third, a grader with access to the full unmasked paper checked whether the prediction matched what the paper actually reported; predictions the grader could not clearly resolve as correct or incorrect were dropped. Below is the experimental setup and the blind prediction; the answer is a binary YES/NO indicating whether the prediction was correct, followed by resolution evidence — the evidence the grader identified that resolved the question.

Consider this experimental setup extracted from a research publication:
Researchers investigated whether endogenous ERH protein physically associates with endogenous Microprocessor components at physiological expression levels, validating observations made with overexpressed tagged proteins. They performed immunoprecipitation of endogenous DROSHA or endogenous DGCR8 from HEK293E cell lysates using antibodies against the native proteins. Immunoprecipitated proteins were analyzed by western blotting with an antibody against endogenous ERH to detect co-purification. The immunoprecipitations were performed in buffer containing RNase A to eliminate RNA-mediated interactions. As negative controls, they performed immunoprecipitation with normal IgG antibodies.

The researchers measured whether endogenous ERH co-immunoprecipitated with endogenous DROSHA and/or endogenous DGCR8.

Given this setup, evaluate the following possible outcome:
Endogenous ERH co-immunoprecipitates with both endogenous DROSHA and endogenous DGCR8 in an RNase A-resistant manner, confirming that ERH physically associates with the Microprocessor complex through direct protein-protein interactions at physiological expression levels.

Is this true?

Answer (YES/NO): NO